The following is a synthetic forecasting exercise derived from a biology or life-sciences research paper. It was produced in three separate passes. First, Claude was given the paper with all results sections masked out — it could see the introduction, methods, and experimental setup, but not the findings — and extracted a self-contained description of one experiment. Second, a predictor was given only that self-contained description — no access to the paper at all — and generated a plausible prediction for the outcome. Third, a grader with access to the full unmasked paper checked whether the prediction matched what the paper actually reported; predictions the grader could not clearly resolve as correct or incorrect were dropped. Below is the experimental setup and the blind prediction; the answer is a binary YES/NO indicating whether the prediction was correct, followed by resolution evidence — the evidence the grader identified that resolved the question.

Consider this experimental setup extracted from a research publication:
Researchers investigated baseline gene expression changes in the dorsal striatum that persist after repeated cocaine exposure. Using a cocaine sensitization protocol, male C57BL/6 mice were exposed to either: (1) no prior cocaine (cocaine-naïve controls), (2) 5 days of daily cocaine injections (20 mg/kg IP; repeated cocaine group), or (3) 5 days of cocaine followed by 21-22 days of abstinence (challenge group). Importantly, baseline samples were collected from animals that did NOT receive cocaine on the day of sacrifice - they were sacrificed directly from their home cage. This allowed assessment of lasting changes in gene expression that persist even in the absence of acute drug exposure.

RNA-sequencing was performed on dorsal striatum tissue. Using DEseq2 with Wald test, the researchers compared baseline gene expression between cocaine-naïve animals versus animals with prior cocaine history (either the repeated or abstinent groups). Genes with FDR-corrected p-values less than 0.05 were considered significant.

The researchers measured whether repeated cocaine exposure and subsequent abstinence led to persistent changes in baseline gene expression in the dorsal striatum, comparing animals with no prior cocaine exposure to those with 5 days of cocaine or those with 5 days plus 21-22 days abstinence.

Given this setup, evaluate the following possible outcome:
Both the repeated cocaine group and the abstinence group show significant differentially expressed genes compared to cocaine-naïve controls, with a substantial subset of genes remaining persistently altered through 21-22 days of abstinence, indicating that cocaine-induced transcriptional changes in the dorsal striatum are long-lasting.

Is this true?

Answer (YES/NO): NO